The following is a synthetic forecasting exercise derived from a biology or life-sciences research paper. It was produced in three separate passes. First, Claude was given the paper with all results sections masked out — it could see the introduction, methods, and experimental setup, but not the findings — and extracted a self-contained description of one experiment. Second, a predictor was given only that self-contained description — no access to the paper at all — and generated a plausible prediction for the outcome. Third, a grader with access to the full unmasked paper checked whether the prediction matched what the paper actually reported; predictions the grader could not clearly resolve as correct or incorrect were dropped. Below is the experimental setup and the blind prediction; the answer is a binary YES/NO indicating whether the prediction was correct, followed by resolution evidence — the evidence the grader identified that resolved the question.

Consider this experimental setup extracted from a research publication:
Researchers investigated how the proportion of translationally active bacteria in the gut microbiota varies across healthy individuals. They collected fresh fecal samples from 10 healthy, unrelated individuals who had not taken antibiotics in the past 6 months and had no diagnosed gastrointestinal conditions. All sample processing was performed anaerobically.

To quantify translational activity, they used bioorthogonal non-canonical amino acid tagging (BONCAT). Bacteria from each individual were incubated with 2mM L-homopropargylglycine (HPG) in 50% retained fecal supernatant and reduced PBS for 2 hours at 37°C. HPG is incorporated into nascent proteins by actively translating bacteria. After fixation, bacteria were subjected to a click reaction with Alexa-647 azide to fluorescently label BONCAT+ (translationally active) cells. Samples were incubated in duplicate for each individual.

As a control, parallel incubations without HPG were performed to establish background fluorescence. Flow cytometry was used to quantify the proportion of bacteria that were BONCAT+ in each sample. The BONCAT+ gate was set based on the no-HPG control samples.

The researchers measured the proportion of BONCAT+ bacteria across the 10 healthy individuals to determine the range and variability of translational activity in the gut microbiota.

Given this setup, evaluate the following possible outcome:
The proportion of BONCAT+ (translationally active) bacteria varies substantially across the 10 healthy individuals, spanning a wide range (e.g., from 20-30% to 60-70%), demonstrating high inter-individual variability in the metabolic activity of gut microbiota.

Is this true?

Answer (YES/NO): YES